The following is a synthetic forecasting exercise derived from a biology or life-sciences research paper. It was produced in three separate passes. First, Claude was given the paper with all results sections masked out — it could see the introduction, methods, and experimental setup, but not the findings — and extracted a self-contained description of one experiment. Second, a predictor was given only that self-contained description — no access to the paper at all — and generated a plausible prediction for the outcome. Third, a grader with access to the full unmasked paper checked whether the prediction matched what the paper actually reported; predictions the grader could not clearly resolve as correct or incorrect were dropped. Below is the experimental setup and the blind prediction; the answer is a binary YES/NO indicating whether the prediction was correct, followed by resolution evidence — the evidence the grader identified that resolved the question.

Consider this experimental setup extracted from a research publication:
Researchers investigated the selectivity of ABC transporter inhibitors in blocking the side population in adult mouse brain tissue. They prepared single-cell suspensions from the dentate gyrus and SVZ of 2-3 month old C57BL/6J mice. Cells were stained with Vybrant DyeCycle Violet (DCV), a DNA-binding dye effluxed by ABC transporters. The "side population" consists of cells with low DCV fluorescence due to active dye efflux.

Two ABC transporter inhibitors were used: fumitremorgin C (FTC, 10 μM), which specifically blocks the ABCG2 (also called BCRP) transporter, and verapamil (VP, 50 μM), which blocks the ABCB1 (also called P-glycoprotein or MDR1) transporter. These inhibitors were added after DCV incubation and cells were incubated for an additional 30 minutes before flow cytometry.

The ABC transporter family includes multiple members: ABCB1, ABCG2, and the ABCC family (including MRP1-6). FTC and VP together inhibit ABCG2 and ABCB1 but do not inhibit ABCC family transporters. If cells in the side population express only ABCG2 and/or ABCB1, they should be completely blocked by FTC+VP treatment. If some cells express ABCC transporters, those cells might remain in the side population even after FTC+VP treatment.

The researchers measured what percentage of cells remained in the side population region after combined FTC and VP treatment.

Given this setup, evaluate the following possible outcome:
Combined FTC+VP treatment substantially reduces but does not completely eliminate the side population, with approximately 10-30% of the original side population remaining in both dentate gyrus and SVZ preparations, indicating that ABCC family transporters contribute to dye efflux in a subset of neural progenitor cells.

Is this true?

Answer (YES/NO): NO